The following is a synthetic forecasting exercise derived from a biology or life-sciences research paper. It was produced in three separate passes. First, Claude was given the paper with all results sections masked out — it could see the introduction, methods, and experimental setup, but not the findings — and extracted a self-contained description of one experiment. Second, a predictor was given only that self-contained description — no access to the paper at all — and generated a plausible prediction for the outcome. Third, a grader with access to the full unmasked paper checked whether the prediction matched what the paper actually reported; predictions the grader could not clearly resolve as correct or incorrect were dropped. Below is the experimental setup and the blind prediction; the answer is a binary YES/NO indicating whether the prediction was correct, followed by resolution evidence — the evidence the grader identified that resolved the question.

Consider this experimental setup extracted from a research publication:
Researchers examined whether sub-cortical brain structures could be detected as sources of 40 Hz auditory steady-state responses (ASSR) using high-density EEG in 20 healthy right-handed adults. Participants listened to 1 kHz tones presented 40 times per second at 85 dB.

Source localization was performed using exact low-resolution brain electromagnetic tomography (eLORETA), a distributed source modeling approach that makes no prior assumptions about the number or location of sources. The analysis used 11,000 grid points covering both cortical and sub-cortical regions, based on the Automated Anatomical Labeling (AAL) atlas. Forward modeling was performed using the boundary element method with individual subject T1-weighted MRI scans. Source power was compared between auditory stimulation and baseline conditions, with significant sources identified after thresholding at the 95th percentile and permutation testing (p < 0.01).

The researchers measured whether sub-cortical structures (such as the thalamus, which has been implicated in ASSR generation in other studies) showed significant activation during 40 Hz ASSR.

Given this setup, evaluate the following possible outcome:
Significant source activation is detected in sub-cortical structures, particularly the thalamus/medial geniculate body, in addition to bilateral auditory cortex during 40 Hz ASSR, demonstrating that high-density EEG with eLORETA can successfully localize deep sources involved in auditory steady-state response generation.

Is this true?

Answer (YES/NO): NO